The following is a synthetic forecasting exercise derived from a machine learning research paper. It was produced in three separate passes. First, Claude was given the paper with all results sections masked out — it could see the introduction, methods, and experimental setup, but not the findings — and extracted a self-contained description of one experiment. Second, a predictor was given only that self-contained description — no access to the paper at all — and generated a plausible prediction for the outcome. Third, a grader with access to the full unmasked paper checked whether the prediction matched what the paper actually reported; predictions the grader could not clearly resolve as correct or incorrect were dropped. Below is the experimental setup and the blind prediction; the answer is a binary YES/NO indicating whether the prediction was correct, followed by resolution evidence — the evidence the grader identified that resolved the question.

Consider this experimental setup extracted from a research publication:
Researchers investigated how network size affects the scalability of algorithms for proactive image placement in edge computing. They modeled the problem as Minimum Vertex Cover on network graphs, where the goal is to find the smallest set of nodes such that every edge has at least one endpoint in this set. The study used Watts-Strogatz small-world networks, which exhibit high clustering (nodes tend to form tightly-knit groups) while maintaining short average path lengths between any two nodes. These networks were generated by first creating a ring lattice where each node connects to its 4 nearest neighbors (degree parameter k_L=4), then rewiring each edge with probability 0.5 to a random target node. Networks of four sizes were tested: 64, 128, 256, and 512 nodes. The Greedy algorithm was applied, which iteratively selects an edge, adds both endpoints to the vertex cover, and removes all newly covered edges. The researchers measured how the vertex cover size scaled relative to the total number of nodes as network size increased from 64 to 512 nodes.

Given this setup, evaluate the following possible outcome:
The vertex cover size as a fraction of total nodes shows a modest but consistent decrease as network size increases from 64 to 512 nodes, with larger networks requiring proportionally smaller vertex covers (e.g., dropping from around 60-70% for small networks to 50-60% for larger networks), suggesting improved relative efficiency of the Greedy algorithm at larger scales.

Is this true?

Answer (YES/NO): NO